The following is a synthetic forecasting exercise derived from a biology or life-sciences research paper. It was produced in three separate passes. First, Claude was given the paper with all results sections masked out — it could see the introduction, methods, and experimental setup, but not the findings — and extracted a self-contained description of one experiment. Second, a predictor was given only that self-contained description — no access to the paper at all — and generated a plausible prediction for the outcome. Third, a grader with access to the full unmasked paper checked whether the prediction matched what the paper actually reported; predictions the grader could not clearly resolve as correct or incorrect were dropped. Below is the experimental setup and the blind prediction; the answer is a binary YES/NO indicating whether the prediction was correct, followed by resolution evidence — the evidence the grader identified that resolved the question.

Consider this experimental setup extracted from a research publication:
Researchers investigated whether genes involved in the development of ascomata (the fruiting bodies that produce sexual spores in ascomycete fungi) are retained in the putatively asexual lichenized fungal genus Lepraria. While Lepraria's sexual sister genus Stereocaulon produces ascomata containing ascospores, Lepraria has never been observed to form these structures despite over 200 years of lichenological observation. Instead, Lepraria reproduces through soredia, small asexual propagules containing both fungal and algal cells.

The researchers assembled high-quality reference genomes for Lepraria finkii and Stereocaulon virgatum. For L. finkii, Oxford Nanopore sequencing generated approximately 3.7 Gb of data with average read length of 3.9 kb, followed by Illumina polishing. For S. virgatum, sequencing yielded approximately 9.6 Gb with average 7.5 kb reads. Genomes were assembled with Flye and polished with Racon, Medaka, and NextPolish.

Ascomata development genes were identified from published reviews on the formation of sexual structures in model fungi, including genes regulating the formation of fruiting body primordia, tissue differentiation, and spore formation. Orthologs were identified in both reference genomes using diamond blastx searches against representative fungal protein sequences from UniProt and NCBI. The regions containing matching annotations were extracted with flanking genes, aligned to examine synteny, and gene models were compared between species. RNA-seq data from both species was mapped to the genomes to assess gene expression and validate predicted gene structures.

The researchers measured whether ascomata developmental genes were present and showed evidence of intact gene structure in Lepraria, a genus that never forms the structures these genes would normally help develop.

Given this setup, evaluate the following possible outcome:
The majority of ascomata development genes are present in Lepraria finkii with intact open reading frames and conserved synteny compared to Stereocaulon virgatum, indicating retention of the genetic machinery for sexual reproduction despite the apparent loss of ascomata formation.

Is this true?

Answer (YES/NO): YES